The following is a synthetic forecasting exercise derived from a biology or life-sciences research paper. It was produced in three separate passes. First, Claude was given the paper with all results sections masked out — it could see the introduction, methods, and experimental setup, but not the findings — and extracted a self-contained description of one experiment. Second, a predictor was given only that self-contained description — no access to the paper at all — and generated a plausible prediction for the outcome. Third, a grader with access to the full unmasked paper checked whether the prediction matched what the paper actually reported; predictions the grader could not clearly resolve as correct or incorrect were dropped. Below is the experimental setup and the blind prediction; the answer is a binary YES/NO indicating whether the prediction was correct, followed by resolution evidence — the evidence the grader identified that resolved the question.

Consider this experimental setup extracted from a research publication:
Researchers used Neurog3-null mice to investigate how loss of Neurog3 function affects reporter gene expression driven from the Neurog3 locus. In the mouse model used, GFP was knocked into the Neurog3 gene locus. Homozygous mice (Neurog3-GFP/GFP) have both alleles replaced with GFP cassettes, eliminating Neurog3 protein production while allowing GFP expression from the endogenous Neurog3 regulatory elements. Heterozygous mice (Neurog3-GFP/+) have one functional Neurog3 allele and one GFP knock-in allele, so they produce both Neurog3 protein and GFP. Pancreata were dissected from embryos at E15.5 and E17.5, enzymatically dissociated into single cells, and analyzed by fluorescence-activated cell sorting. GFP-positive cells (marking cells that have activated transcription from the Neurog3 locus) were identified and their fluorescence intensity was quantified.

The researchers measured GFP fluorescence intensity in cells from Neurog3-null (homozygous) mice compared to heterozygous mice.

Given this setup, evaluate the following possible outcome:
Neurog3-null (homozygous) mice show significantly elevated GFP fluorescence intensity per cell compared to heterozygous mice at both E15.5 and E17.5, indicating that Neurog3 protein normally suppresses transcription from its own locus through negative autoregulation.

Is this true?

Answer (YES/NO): NO